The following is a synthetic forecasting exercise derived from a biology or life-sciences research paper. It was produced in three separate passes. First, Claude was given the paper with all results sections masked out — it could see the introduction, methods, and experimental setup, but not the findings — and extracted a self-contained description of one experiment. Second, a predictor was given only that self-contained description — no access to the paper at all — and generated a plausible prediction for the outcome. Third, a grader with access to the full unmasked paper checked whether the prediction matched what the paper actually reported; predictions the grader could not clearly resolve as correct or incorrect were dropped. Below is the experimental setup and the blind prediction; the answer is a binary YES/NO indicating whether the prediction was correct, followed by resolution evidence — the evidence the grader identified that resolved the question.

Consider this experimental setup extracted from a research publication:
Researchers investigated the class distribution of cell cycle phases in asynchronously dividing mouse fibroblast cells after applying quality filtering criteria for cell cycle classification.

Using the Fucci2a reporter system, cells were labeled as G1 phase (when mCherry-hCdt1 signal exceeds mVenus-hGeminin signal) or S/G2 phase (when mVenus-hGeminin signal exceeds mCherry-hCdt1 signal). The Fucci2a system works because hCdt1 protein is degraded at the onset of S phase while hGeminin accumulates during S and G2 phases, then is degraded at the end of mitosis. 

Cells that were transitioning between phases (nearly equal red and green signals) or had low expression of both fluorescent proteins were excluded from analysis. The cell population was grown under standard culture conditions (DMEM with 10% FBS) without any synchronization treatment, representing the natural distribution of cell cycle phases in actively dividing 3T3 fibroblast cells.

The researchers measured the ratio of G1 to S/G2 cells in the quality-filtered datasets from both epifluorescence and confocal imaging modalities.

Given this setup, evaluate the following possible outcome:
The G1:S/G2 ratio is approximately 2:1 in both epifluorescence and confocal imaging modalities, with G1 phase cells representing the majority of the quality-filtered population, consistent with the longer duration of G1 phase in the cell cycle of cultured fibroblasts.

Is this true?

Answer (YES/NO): NO